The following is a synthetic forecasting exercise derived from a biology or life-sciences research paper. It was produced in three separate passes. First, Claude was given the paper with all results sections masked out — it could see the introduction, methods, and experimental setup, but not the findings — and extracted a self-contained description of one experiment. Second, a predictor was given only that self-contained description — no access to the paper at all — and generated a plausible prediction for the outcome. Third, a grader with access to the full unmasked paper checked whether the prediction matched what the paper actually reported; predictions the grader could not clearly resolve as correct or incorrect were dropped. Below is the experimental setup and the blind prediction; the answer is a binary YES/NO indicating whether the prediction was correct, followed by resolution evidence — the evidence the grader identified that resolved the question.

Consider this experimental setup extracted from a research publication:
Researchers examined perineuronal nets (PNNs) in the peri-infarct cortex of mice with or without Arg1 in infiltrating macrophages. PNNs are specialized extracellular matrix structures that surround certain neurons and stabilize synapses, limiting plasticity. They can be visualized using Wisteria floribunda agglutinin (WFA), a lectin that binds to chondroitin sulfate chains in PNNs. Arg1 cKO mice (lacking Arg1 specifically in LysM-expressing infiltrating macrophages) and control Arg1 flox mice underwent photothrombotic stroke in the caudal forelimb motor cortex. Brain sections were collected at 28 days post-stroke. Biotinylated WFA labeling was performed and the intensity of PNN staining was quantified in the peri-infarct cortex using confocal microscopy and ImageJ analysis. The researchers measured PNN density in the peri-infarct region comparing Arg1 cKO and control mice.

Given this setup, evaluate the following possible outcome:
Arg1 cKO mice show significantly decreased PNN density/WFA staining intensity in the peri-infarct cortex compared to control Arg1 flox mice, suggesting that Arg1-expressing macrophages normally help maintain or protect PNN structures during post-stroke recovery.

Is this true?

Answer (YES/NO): NO